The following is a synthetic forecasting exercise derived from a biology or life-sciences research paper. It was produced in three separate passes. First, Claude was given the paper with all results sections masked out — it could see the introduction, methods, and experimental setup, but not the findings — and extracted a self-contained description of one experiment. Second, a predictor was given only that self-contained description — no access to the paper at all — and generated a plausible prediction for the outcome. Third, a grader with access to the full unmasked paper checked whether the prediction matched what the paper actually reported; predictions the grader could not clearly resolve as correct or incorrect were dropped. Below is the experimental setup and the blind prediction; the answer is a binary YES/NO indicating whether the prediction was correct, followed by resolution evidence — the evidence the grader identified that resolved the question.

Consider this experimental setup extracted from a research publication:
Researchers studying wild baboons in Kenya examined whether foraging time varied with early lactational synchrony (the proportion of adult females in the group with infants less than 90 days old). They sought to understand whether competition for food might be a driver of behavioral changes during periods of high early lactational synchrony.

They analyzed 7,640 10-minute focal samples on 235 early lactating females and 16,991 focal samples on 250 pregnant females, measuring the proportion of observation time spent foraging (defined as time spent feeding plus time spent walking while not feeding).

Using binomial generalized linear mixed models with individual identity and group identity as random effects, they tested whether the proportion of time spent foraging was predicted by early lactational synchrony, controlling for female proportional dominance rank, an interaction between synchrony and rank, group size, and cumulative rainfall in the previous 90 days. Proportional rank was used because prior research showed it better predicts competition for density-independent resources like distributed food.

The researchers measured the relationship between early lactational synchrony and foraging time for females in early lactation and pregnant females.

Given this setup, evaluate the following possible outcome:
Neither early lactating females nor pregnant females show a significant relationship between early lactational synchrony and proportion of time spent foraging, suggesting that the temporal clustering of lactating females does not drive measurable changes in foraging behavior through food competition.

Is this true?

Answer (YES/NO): NO